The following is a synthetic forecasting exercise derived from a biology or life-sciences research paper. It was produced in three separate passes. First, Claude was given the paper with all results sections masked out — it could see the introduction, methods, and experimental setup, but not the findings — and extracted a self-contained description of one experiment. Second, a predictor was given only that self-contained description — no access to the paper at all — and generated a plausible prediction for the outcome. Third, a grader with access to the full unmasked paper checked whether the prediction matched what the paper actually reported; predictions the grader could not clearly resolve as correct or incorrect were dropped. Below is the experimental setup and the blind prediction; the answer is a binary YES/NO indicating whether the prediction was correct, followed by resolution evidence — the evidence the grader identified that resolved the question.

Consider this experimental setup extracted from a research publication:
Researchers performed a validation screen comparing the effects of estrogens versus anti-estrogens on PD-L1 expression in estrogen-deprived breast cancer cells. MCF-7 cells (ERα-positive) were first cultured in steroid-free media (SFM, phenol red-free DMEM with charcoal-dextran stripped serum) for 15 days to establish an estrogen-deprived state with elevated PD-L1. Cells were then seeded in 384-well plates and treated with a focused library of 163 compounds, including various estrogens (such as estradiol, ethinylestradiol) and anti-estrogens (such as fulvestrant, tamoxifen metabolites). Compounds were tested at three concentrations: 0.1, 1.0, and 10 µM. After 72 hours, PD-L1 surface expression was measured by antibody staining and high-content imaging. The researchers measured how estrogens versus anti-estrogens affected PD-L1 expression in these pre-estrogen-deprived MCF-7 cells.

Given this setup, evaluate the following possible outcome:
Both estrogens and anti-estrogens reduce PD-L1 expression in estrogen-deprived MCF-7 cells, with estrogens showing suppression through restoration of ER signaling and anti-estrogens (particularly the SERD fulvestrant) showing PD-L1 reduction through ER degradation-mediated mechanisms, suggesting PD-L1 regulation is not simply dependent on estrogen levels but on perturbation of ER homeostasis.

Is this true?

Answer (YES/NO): NO